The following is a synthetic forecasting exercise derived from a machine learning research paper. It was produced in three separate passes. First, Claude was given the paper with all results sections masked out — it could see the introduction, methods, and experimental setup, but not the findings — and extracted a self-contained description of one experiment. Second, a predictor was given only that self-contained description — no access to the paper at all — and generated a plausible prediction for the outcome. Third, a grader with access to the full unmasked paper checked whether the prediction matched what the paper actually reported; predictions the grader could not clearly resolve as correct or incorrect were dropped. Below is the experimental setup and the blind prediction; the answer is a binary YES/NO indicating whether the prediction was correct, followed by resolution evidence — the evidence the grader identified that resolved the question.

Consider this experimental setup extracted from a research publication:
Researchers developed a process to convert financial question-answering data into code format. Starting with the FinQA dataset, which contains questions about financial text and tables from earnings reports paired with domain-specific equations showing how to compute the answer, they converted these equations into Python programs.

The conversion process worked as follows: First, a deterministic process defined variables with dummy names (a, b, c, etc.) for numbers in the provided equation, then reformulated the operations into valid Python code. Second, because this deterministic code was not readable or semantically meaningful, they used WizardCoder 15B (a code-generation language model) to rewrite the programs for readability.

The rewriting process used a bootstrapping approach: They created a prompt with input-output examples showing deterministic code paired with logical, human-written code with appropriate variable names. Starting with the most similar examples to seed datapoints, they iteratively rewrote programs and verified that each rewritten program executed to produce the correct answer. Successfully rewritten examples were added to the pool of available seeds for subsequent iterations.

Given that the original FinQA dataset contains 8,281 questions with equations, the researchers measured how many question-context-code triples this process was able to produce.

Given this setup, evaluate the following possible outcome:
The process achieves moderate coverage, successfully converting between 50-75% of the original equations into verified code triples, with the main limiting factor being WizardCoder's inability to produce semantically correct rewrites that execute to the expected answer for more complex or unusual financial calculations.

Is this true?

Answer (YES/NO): NO